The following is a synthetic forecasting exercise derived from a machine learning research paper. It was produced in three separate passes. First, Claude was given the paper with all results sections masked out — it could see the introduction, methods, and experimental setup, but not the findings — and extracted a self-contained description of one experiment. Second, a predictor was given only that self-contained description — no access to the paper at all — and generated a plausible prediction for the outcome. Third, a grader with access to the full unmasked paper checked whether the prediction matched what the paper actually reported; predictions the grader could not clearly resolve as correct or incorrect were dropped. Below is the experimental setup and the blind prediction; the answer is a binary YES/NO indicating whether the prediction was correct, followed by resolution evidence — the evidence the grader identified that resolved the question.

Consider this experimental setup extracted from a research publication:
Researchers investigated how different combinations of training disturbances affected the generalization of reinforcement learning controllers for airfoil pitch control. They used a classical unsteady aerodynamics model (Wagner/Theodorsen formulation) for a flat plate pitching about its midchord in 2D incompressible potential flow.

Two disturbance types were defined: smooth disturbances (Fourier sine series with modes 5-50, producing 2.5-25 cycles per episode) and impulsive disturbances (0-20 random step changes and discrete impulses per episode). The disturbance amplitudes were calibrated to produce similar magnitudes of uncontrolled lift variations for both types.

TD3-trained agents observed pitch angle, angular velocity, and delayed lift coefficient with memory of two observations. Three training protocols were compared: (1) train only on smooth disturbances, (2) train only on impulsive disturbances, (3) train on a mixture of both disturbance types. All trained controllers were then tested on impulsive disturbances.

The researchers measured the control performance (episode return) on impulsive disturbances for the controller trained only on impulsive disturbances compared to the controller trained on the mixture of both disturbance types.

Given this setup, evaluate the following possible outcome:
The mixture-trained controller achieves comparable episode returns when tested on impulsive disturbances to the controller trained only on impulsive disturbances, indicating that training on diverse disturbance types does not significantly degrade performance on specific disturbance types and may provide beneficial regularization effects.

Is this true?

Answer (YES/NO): NO